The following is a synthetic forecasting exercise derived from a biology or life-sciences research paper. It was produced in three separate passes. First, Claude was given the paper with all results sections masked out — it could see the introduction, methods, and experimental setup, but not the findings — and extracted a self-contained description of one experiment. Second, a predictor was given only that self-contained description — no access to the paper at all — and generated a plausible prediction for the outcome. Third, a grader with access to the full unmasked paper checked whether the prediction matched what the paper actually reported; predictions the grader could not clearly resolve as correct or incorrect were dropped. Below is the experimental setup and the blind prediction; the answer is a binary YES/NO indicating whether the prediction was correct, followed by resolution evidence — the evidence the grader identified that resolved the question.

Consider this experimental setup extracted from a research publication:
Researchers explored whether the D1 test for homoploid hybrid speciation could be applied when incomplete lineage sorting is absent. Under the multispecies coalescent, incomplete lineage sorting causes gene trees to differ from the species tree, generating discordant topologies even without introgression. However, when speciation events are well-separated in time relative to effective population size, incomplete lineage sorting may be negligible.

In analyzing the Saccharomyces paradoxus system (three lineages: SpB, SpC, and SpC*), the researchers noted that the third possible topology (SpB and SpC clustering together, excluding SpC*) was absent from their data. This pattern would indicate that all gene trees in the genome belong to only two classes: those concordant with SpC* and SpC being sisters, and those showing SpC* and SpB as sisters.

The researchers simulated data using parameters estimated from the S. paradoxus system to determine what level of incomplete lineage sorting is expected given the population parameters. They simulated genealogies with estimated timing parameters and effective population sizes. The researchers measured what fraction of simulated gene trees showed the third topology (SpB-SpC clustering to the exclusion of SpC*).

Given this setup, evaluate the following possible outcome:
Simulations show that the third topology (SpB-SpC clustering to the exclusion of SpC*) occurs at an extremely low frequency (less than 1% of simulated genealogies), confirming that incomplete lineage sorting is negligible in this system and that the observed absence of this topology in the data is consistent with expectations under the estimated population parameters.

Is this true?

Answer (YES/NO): YES